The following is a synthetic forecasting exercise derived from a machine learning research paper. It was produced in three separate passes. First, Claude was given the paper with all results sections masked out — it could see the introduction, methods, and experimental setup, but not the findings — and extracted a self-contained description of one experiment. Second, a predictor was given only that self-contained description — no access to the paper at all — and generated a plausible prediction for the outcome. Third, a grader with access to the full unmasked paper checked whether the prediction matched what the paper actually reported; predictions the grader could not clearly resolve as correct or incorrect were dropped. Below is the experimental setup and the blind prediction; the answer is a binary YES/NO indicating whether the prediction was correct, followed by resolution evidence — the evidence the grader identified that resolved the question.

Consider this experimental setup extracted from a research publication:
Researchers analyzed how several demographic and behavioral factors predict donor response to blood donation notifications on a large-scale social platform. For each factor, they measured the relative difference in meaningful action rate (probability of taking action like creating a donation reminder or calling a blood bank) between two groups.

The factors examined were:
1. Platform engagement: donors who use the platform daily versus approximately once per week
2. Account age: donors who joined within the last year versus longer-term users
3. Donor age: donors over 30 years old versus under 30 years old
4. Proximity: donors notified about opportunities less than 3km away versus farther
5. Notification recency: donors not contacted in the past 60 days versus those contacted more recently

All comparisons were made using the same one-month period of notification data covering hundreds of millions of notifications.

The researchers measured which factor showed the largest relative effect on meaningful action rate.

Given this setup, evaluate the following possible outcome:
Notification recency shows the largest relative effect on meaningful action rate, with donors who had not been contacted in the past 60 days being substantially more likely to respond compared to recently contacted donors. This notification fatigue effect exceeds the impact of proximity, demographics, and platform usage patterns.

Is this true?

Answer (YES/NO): NO